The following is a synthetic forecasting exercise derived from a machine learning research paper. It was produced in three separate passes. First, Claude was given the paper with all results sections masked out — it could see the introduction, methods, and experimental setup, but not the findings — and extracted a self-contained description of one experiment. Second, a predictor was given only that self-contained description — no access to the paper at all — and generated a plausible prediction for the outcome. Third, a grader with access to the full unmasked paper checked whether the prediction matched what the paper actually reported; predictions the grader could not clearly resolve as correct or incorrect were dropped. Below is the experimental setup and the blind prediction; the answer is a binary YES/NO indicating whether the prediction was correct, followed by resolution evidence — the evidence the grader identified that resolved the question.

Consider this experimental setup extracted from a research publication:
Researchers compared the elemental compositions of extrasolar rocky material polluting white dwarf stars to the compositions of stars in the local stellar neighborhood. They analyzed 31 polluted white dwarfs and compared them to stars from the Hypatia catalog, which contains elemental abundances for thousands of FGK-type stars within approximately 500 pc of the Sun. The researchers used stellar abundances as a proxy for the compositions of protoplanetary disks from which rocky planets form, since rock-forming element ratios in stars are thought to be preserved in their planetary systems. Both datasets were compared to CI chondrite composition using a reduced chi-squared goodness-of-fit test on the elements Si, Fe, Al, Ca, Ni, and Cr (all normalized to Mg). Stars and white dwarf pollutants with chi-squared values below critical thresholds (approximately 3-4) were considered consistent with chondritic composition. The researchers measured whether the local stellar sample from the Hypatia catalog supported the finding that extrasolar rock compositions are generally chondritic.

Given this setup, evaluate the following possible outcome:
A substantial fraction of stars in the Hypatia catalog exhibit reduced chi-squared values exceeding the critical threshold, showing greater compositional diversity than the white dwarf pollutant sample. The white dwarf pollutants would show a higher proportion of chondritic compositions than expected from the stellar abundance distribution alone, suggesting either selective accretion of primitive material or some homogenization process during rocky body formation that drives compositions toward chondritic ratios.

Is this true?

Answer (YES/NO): NO